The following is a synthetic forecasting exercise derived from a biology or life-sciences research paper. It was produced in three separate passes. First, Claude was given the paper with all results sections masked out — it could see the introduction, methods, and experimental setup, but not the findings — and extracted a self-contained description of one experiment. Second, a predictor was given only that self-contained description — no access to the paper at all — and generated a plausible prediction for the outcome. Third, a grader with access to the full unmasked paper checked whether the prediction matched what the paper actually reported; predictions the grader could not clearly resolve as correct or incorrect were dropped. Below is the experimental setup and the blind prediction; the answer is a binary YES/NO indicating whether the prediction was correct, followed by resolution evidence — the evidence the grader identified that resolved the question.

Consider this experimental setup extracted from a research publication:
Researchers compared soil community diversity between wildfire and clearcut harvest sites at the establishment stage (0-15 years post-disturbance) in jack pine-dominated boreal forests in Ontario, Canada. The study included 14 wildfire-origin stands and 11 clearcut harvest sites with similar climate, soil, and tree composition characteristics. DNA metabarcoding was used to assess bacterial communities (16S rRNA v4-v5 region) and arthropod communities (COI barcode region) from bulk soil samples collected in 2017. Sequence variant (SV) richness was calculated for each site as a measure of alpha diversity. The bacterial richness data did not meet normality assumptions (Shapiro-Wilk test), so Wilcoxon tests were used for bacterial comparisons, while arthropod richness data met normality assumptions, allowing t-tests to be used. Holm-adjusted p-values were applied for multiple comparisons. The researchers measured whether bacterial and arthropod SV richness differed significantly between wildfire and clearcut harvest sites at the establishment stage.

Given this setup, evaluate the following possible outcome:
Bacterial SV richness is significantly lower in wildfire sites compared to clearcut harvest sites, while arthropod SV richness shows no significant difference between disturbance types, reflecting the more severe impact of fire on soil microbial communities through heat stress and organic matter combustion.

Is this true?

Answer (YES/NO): NO